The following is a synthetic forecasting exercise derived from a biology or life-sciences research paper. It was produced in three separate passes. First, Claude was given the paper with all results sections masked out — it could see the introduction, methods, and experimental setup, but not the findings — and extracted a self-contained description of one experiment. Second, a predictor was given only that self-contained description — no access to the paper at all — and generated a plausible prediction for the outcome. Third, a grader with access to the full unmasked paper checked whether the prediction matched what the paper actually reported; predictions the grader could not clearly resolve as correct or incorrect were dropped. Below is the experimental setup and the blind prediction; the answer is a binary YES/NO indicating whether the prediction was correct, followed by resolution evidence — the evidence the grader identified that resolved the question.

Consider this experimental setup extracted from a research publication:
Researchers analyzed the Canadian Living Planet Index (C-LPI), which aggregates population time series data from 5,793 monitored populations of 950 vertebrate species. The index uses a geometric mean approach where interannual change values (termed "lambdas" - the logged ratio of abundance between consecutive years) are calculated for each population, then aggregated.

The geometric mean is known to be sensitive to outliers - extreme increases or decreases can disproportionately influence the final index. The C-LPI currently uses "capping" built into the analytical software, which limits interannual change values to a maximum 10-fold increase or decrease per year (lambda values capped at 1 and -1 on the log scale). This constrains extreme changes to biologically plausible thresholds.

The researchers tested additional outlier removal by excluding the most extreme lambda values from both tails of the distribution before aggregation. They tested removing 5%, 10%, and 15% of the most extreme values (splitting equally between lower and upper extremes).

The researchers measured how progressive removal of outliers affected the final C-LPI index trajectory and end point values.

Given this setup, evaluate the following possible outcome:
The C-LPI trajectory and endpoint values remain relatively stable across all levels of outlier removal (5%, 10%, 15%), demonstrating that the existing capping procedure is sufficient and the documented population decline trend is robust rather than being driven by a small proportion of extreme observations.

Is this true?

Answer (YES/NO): NO